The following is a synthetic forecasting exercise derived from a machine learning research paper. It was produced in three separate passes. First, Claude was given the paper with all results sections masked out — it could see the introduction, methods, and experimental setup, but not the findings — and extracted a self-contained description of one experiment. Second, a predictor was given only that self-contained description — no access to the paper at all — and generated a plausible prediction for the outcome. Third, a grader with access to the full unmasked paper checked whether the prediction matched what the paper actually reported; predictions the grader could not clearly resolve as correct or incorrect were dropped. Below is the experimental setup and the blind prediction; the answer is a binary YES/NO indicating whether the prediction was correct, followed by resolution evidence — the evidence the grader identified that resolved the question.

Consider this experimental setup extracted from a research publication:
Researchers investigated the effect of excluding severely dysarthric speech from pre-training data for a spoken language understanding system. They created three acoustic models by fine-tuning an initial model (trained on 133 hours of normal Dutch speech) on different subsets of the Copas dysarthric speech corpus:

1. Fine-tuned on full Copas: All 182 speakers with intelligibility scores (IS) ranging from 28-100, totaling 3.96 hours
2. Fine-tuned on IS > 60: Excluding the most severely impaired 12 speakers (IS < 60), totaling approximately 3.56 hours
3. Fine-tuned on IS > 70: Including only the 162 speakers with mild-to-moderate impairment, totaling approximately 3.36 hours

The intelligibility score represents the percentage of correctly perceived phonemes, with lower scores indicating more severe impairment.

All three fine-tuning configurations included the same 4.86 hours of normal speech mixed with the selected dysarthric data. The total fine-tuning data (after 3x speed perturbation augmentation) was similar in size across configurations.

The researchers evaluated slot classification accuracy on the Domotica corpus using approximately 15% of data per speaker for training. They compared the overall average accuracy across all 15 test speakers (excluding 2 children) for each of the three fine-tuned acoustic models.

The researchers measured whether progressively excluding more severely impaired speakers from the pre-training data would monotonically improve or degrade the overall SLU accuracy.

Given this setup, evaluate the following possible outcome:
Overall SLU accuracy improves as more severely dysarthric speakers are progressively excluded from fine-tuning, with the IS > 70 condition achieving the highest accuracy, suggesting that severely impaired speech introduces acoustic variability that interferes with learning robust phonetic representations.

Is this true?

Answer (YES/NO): NO